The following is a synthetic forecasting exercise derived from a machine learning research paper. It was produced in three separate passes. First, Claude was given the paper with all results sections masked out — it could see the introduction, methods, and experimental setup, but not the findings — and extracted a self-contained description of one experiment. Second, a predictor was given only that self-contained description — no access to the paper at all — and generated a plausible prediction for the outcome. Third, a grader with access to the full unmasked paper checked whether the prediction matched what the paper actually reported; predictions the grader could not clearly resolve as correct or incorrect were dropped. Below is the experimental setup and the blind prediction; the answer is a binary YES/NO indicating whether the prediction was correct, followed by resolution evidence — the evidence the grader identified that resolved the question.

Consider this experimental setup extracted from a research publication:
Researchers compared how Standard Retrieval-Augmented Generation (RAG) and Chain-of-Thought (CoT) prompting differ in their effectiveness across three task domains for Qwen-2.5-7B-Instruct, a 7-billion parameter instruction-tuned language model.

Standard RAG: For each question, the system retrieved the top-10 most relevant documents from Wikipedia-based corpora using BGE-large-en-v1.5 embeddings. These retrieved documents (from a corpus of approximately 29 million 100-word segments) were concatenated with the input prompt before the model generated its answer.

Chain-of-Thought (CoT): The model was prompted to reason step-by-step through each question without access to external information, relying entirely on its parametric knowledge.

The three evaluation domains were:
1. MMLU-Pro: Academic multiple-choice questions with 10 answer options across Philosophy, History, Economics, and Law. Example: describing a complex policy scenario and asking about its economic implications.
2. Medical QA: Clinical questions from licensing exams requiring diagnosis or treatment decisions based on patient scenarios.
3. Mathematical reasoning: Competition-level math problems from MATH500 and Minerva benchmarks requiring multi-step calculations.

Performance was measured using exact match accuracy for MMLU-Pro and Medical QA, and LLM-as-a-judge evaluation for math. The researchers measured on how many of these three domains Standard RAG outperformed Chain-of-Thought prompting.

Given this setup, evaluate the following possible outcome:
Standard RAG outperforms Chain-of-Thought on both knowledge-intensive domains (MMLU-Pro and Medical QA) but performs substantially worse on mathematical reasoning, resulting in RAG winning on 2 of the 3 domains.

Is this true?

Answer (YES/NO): NO